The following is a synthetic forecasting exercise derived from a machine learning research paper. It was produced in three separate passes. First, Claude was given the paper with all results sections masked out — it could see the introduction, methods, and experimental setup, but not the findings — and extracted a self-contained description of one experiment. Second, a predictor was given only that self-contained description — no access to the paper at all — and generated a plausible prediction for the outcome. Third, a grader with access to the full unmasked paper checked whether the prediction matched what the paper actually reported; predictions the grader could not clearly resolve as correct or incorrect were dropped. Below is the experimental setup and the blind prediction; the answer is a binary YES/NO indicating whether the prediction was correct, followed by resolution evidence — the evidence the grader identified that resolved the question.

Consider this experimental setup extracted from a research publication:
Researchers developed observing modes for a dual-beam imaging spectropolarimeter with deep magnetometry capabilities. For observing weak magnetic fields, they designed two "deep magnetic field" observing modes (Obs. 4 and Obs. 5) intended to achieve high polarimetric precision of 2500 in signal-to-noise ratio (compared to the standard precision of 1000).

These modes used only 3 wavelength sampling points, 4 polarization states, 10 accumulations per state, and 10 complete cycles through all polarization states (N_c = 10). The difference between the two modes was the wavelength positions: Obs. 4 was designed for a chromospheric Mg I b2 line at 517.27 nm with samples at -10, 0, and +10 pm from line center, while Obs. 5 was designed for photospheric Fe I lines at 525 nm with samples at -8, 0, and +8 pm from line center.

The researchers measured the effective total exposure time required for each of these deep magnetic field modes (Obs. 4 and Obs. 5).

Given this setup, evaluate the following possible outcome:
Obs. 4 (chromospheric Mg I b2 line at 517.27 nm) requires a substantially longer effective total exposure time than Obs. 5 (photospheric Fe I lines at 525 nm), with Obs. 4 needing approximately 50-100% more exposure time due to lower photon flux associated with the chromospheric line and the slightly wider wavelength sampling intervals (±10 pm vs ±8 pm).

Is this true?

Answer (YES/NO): NO